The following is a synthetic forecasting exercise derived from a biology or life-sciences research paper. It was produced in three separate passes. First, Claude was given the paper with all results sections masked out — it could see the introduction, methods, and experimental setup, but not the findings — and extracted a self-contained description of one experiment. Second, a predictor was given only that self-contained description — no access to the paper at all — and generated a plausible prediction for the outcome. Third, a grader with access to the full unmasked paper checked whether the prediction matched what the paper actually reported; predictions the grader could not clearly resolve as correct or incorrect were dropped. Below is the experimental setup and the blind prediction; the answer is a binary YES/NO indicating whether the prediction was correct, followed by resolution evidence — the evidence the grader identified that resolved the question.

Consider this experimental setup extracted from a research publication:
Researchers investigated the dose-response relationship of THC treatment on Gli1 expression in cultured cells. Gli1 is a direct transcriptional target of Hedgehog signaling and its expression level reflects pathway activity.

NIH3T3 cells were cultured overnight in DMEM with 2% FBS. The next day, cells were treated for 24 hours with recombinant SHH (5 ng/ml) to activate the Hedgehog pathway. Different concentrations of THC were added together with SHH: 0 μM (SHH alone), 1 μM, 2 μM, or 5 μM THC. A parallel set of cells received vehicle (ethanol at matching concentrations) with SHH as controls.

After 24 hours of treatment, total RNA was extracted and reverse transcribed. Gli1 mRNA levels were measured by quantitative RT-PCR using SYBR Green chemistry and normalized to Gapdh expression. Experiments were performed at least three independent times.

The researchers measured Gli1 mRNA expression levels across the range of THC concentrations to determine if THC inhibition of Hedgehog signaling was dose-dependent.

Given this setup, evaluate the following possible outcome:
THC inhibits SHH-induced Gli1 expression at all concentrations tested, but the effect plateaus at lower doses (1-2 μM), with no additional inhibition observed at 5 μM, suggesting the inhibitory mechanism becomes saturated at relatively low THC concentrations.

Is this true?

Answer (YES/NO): NO